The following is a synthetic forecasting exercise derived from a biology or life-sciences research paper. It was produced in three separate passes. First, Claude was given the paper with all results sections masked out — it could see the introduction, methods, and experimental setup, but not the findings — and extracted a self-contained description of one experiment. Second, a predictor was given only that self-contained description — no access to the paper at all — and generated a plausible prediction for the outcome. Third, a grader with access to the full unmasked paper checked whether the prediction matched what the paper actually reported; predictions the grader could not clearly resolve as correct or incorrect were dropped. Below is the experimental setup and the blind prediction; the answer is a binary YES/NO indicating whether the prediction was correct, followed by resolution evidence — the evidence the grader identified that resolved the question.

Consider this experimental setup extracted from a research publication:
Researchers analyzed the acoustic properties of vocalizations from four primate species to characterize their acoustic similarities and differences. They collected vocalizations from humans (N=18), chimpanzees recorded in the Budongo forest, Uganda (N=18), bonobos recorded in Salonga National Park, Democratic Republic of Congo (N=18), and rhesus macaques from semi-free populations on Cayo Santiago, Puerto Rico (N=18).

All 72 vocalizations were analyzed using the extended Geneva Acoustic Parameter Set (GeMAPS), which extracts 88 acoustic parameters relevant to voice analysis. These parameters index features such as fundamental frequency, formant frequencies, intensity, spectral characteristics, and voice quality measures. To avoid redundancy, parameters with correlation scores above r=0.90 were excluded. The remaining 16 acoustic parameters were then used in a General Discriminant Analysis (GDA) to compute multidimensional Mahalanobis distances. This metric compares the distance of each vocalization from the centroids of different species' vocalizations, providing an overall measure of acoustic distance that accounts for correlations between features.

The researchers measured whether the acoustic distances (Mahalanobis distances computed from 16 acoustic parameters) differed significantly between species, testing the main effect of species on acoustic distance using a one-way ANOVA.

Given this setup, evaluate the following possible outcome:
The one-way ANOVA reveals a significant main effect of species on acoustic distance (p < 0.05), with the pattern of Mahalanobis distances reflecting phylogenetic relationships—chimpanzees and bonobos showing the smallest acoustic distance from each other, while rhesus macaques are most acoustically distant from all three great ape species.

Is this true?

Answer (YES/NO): NO